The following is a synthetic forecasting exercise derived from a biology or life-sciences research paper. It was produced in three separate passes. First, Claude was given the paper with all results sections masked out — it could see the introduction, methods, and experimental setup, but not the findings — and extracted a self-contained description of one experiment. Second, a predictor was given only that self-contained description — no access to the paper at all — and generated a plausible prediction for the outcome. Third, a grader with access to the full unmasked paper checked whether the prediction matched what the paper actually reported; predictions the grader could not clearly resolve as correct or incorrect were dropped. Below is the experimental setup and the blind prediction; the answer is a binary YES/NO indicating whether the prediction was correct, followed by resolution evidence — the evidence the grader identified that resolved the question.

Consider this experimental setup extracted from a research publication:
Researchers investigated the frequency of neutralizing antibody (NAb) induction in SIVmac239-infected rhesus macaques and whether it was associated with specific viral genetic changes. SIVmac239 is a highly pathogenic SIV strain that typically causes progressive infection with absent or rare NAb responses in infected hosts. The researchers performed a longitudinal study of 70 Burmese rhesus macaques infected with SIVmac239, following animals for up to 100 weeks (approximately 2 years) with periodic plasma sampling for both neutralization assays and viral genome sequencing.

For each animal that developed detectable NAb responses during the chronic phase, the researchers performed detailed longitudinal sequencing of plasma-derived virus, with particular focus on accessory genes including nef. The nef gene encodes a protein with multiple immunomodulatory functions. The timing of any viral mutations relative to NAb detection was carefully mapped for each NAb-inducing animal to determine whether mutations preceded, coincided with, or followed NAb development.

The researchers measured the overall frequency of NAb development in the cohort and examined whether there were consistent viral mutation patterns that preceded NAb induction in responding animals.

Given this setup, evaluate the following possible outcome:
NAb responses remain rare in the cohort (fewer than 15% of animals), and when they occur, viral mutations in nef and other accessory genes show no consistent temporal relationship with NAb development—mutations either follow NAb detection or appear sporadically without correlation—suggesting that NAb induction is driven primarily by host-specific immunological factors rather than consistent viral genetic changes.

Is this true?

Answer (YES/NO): NO